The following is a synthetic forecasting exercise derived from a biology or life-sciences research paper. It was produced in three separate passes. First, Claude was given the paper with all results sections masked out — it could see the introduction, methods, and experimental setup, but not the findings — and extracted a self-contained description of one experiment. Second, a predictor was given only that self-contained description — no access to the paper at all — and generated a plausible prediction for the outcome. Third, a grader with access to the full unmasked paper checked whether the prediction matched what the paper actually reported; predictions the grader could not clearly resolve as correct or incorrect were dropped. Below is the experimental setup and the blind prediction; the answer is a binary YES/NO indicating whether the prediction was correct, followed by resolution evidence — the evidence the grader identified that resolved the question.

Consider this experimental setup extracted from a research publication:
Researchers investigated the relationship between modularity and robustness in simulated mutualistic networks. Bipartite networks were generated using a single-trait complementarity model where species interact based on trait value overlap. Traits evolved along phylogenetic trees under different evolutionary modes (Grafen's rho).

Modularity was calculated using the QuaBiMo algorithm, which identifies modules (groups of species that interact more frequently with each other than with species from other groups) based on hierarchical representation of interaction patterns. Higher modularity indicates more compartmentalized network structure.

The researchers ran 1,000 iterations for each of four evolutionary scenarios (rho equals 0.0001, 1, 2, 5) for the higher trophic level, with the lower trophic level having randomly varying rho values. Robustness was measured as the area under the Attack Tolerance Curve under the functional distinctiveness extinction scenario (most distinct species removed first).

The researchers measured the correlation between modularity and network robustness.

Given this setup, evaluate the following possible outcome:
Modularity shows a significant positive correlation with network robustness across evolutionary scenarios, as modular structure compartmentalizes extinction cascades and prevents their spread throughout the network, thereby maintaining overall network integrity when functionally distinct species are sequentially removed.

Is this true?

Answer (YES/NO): NO